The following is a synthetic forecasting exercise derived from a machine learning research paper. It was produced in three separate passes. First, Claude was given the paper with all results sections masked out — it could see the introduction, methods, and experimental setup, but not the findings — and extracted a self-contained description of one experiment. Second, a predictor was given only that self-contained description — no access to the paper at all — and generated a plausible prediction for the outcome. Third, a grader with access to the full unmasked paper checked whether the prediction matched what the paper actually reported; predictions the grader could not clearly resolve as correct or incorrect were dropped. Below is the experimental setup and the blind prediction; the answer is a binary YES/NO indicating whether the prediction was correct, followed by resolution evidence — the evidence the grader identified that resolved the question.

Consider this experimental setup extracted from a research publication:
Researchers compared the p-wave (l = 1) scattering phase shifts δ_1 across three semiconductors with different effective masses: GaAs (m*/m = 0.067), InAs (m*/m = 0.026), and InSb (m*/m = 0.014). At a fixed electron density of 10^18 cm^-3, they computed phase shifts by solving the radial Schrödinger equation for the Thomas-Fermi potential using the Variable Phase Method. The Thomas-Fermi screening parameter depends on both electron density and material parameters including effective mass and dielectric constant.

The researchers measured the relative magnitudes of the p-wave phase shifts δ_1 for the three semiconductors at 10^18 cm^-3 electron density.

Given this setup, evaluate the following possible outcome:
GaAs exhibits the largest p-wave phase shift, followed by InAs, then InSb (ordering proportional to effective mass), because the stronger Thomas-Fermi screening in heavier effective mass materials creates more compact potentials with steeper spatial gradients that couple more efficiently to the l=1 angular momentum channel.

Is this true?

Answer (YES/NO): YES